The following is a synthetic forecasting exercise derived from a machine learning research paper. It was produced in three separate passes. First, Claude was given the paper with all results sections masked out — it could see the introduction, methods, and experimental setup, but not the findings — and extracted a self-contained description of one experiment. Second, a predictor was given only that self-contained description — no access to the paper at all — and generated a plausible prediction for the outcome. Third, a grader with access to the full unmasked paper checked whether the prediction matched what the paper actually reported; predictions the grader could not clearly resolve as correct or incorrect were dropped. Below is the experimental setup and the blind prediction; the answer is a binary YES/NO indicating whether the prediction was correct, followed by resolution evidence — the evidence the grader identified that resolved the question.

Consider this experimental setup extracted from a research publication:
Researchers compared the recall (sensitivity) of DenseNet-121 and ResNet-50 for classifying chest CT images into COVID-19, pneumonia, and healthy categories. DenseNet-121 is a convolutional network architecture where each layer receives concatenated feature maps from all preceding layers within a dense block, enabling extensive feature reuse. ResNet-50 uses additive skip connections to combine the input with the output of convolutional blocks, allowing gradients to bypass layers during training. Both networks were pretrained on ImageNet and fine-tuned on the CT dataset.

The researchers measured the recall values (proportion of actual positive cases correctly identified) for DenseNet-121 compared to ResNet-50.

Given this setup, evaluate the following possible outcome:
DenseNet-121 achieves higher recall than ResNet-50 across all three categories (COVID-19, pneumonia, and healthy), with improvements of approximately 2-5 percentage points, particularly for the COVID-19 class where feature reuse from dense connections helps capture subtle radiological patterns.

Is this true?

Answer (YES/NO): NO